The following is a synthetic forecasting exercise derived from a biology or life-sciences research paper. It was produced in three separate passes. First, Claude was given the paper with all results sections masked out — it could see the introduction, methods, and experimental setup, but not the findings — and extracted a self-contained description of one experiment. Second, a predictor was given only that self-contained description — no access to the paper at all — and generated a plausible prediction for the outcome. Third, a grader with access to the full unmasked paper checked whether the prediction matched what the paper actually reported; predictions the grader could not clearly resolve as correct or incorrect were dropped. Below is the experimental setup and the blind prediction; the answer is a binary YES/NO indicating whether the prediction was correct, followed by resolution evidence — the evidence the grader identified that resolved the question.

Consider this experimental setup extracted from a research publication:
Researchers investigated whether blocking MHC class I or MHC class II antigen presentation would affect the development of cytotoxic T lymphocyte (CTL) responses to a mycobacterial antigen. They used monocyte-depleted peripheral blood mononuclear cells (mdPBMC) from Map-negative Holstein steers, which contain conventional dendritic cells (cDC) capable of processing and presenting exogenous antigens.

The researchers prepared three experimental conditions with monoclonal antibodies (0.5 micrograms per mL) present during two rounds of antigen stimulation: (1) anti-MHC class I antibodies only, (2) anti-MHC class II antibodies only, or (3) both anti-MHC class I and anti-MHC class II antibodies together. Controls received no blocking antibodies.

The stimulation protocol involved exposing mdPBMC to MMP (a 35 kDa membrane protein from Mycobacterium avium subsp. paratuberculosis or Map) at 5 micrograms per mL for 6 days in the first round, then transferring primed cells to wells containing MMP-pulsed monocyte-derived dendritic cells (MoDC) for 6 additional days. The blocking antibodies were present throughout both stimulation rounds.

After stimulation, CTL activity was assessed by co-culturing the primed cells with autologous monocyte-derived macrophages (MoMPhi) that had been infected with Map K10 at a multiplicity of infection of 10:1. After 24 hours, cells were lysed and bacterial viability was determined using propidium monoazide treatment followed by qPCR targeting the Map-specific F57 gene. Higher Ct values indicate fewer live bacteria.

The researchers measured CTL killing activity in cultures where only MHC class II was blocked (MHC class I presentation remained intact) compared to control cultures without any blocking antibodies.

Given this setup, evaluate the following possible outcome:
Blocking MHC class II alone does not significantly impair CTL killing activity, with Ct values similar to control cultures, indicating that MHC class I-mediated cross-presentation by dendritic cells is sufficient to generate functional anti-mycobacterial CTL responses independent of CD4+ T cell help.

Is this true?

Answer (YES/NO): NO